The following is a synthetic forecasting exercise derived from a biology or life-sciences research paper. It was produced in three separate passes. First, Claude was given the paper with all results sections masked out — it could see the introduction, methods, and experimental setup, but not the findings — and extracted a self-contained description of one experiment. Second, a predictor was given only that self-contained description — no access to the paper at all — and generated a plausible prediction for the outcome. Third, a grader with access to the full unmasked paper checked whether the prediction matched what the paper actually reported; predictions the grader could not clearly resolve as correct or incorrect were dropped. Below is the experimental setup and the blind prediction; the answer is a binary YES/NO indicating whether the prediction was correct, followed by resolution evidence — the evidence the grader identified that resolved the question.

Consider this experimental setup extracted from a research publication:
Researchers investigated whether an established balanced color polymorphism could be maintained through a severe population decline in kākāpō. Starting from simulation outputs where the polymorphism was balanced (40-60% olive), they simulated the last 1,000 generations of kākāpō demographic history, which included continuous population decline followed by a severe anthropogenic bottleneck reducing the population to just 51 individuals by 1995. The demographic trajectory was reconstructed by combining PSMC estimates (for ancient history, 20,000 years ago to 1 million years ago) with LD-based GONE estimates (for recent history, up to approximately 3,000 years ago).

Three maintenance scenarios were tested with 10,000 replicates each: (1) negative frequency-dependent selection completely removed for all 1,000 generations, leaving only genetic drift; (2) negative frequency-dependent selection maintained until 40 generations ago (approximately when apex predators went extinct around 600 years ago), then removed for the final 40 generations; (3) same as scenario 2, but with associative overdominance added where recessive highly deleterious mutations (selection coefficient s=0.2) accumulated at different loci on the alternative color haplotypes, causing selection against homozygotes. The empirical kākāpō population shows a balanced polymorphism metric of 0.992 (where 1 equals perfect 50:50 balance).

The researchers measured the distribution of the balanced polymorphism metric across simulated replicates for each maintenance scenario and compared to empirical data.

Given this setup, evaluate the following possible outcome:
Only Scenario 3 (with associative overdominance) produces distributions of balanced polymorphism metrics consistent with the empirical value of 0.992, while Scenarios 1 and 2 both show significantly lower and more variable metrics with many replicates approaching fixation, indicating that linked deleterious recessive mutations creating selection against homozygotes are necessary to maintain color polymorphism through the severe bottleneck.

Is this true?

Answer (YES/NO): NO